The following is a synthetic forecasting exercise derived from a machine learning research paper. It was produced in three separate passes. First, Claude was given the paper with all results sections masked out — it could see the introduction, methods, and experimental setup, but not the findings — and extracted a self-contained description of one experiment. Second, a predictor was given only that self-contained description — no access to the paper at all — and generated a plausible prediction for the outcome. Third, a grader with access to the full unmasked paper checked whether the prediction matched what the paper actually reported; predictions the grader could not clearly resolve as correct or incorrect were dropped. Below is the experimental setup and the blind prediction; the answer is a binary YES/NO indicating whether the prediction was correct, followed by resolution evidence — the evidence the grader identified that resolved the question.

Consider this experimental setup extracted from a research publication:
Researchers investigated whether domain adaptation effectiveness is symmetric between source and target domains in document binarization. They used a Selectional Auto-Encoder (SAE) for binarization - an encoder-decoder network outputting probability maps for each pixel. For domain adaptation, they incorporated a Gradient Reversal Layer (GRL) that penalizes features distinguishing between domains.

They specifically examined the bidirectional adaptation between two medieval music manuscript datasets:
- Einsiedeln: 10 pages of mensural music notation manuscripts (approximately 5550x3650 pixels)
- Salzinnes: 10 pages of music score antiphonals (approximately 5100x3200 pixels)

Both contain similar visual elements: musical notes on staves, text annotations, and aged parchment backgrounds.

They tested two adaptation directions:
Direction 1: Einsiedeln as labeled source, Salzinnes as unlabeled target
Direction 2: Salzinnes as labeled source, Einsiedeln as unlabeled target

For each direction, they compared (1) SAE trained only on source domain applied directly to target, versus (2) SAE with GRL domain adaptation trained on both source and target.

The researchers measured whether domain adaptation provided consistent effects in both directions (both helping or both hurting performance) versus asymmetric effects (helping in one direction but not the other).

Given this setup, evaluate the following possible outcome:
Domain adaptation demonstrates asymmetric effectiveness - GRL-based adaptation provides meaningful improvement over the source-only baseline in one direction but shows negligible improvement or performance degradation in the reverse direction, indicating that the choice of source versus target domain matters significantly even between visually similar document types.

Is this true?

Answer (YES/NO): YES